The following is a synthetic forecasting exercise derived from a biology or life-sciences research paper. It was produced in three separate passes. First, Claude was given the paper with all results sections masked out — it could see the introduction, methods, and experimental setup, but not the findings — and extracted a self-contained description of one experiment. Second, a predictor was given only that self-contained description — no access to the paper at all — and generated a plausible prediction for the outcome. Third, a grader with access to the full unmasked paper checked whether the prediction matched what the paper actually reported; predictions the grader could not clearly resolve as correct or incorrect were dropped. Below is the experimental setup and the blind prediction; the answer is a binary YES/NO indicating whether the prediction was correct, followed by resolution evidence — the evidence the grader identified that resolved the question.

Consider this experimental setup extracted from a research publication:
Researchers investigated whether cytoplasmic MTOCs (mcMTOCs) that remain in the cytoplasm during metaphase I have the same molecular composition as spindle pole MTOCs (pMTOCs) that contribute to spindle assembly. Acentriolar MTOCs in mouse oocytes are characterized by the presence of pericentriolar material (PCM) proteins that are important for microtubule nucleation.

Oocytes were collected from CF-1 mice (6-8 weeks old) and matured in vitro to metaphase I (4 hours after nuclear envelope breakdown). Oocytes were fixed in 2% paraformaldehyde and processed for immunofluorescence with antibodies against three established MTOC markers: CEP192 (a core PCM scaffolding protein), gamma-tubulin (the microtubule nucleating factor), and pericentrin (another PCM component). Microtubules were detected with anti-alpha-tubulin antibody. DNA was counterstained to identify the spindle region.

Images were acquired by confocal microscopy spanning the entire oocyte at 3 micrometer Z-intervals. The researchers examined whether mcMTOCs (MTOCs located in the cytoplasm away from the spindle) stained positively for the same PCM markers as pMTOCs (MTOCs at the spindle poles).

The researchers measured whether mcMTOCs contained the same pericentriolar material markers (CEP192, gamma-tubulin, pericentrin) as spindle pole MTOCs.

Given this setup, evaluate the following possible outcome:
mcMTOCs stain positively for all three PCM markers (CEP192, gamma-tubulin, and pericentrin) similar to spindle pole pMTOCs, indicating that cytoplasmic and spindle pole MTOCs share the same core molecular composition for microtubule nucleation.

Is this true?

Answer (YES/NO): YES